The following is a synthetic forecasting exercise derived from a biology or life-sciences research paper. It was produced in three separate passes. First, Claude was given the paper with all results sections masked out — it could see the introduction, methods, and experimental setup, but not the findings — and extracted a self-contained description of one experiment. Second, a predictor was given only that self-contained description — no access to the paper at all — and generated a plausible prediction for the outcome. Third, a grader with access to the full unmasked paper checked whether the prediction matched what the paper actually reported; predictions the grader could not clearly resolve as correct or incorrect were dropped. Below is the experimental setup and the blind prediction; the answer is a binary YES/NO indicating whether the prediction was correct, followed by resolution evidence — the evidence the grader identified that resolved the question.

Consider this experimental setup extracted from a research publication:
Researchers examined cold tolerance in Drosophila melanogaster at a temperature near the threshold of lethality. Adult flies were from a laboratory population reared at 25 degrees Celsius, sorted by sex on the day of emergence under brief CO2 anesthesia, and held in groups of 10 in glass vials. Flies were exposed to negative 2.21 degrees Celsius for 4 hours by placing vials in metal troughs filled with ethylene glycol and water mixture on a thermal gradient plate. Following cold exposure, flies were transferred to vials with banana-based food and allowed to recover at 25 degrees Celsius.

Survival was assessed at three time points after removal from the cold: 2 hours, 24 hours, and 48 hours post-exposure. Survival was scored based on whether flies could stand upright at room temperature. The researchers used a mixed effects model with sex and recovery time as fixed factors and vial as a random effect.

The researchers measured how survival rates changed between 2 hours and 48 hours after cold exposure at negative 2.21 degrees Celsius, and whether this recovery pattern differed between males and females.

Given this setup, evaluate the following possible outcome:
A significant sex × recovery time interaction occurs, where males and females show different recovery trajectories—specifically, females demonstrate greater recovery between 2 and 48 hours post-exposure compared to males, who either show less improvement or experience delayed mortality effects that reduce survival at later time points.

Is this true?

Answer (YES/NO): NO